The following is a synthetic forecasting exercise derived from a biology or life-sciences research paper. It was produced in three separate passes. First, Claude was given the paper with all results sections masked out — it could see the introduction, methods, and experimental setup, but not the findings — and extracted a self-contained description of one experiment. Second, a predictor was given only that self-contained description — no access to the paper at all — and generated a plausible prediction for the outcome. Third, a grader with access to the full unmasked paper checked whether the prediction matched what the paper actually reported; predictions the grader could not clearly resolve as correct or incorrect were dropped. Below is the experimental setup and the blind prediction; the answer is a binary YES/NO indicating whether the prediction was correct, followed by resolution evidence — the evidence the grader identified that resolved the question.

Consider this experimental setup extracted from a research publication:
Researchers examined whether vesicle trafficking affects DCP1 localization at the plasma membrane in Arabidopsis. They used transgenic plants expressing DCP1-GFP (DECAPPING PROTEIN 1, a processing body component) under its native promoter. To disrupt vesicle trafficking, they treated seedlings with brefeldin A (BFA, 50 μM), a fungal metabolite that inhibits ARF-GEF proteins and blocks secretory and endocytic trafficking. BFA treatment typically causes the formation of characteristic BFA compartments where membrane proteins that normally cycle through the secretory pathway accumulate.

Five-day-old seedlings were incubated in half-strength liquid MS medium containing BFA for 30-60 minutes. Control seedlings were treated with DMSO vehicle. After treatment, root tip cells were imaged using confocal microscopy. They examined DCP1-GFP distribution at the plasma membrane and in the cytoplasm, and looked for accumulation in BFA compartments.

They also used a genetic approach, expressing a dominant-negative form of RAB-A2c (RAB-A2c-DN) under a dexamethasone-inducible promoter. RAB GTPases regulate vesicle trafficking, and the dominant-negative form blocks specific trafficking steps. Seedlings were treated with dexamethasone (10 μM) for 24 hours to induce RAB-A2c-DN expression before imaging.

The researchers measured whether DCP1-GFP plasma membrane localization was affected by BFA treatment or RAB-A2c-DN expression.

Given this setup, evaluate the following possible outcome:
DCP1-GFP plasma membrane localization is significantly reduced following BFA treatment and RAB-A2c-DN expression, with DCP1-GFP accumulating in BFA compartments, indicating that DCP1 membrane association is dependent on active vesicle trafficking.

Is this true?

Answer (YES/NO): NO